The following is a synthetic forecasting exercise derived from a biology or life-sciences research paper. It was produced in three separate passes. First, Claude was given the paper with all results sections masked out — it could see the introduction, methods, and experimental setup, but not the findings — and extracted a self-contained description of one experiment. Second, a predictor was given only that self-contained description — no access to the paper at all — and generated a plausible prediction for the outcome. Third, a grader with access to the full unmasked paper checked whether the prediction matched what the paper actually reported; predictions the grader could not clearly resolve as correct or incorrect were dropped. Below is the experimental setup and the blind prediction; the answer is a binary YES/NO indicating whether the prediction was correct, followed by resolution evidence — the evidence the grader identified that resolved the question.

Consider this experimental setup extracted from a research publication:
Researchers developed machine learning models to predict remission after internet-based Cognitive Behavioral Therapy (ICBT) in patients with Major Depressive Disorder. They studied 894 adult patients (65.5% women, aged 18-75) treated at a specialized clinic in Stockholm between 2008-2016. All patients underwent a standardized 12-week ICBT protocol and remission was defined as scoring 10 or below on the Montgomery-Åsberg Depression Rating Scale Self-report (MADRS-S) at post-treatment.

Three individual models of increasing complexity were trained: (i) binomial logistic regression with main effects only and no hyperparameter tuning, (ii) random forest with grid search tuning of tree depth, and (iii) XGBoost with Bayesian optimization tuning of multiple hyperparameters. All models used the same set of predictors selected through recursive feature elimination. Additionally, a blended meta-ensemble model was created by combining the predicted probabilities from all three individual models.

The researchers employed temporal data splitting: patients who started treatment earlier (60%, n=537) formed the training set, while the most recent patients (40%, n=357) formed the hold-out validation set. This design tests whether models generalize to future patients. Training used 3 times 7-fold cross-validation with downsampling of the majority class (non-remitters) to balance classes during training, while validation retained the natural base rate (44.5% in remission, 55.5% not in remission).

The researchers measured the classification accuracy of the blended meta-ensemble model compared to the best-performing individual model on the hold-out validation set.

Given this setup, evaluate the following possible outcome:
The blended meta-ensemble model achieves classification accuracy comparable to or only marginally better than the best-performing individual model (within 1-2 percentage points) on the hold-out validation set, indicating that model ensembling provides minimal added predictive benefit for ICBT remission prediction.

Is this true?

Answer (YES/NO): YES